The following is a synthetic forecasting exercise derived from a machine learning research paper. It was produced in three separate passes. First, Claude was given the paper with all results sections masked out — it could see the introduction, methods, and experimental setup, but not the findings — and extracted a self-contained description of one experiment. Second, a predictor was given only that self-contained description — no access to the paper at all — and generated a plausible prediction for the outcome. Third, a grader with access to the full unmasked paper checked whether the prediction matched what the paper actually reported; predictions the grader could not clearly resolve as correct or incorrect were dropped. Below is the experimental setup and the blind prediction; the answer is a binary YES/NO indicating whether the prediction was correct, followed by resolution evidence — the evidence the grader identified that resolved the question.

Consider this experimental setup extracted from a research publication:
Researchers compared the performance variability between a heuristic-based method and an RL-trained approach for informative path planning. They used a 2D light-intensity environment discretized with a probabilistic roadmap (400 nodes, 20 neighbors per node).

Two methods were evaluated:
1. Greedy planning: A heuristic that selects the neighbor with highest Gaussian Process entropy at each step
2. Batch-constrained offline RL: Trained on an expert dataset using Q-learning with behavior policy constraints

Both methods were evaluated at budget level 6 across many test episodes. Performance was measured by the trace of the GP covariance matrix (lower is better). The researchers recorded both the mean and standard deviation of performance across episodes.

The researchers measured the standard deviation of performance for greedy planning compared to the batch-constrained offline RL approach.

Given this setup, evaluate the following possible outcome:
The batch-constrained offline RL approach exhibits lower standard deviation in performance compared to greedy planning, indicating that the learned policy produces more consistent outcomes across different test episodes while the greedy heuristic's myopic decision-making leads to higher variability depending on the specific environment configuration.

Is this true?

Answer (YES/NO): YES